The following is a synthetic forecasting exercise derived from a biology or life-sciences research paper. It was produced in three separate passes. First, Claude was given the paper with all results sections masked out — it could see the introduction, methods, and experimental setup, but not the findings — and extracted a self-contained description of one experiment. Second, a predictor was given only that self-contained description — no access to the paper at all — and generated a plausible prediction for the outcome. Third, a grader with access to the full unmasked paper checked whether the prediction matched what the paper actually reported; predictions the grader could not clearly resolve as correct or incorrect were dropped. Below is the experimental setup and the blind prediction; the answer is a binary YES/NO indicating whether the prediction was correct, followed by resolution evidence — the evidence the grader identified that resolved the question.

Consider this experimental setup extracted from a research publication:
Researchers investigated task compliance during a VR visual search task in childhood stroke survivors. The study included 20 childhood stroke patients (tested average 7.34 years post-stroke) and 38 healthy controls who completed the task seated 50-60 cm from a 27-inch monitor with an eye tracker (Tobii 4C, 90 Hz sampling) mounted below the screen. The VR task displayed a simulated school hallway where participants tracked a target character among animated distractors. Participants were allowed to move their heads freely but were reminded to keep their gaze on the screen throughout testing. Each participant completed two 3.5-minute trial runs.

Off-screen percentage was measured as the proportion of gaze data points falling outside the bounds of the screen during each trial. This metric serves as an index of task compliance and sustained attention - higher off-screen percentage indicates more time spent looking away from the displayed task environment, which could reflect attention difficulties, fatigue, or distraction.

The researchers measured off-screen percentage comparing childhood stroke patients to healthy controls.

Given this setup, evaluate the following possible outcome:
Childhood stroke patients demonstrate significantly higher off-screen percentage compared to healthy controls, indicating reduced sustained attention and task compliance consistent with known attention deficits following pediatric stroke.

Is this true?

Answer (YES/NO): NO